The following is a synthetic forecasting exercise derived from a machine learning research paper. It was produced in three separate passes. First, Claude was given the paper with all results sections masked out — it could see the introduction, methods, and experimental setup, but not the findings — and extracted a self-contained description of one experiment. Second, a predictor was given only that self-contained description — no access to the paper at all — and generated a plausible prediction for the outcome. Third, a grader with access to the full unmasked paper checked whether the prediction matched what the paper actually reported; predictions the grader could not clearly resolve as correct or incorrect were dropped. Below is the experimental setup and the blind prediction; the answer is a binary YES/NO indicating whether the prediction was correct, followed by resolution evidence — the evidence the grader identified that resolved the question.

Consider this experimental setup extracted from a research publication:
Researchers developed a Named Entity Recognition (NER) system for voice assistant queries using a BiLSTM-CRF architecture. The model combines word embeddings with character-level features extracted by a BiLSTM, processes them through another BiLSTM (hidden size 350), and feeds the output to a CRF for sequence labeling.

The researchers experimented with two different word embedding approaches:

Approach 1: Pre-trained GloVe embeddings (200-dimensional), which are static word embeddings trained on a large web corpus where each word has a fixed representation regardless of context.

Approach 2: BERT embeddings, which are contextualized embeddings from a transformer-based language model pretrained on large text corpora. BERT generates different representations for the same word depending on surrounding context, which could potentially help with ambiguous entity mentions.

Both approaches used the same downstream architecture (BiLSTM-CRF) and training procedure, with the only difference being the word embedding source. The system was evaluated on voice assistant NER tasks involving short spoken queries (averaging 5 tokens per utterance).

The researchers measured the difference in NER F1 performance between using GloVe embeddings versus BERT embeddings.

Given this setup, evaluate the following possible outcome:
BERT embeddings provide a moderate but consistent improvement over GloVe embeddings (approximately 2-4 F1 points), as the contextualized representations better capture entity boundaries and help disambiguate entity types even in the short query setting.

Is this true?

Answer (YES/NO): NO